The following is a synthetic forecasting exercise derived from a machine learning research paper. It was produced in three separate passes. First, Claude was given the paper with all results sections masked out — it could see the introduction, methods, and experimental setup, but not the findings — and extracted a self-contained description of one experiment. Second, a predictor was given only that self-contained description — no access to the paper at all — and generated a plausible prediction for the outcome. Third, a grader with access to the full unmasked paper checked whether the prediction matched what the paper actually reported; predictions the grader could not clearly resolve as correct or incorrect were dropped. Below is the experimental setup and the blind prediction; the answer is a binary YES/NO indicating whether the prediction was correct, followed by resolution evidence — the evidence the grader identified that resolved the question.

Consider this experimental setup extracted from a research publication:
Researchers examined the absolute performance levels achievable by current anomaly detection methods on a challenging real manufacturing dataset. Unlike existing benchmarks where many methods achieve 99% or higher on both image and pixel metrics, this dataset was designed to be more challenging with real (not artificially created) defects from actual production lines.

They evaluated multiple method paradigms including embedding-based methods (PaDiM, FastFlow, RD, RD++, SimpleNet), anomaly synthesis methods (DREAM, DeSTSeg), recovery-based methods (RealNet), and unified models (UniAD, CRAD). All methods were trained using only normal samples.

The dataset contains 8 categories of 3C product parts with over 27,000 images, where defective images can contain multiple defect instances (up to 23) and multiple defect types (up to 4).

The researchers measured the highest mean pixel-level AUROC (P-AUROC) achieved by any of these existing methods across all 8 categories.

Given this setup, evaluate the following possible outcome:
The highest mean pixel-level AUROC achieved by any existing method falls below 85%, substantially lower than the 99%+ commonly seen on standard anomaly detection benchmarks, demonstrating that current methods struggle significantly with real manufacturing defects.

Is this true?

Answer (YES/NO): NO